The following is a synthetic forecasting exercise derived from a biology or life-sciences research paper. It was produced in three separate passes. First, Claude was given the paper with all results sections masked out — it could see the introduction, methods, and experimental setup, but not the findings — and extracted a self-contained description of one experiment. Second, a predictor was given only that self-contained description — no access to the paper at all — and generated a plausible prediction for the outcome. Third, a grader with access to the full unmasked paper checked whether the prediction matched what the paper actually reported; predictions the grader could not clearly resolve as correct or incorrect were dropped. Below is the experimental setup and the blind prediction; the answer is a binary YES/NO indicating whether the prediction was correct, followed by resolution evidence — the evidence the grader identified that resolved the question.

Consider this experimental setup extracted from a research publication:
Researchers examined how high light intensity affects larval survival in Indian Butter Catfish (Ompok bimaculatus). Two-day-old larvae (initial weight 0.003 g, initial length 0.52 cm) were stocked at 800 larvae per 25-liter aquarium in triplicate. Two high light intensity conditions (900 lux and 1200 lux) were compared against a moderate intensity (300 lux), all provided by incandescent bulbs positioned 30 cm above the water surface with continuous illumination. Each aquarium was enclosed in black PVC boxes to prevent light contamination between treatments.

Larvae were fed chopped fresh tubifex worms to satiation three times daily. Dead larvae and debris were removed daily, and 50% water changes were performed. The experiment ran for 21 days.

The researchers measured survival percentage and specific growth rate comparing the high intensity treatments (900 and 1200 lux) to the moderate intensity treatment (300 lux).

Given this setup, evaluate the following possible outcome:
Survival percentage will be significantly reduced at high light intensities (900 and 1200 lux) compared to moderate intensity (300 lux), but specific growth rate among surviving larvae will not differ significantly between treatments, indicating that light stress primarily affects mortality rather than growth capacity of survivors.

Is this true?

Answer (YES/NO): NO